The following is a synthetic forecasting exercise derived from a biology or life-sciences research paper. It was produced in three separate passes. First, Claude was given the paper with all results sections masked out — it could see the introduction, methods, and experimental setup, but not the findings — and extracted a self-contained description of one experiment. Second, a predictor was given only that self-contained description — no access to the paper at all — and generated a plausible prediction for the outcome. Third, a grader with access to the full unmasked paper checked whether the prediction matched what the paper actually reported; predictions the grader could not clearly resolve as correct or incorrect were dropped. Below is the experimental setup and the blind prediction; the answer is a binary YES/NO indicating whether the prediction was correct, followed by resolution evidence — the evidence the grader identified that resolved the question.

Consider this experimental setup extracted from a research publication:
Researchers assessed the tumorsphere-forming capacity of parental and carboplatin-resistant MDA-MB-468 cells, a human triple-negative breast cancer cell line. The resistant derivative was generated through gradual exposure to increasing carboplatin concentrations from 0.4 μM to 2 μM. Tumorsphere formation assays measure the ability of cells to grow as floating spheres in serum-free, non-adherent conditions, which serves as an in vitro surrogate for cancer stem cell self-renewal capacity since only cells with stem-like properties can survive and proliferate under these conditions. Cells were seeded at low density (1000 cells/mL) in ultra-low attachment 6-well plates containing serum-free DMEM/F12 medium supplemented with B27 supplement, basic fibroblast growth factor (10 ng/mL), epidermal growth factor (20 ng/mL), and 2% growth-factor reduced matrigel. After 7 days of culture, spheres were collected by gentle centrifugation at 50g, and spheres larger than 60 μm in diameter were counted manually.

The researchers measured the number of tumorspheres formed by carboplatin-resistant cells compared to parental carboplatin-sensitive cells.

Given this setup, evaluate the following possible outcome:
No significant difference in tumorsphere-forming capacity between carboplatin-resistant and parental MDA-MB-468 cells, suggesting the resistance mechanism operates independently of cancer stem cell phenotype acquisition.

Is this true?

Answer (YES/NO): NO